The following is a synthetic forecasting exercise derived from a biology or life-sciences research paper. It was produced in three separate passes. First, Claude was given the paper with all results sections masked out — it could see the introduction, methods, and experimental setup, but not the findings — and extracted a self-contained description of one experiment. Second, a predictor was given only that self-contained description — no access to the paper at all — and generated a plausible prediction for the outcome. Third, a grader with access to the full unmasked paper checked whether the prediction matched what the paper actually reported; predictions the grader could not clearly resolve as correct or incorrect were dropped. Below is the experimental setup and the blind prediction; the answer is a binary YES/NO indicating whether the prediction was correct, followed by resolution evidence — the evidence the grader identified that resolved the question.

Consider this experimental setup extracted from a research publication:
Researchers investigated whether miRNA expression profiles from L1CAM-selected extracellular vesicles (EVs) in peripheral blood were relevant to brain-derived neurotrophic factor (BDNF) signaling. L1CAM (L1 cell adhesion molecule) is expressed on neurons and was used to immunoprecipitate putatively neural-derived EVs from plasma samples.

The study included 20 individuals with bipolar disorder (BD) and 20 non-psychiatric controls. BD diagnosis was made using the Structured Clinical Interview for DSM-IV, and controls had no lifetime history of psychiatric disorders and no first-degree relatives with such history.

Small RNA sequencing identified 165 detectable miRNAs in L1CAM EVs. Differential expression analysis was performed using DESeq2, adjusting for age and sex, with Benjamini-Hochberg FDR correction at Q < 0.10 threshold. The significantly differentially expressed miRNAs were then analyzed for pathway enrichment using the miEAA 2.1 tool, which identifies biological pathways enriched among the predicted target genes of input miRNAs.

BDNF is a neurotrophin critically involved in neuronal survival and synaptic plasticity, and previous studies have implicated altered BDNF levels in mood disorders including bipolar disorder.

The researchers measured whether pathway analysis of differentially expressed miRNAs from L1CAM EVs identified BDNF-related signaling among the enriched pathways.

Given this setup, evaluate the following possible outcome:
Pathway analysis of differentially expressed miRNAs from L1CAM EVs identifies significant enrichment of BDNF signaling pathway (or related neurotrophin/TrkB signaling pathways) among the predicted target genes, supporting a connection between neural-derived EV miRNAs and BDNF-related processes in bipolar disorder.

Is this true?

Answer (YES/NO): NO